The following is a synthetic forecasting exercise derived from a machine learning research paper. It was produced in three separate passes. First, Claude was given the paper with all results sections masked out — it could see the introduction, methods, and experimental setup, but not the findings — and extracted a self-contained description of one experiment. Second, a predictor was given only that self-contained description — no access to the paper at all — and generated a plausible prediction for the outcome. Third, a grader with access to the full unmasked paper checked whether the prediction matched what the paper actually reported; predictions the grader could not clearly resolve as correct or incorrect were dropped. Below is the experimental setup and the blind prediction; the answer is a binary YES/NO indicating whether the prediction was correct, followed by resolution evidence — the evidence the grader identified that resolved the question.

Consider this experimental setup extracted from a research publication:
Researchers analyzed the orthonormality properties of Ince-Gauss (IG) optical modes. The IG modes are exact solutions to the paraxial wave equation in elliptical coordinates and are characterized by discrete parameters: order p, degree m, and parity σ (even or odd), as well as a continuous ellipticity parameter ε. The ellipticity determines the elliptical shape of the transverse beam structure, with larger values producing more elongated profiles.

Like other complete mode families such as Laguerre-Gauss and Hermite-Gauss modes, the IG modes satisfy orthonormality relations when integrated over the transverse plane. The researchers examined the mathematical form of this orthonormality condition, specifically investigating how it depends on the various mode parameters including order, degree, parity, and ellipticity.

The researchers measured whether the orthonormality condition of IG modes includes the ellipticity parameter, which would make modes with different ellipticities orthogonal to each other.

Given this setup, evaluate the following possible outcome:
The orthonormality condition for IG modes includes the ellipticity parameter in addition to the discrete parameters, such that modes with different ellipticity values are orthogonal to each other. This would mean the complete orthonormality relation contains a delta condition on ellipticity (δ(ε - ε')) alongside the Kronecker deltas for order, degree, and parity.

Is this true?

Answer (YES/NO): NO